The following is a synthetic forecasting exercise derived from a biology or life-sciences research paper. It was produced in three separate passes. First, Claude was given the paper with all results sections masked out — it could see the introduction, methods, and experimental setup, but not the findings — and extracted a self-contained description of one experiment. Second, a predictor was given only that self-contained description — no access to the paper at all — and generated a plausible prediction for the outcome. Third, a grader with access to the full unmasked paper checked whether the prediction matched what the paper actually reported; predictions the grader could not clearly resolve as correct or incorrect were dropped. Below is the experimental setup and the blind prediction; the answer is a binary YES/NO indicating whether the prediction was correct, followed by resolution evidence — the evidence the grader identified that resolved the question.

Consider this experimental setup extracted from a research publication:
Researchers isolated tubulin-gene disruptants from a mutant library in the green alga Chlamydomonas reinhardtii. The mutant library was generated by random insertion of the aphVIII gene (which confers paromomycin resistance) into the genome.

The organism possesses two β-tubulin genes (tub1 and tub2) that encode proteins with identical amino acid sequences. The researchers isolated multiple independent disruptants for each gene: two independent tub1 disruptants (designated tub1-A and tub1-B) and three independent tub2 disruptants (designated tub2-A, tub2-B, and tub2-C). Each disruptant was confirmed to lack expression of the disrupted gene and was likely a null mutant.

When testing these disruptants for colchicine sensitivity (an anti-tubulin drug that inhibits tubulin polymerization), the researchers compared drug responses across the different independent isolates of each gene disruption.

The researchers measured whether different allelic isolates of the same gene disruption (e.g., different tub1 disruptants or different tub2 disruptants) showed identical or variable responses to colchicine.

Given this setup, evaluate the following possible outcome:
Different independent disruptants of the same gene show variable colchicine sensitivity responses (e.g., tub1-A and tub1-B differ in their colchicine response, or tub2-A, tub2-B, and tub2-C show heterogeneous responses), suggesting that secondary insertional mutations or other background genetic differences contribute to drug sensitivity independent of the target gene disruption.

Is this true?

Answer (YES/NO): YES